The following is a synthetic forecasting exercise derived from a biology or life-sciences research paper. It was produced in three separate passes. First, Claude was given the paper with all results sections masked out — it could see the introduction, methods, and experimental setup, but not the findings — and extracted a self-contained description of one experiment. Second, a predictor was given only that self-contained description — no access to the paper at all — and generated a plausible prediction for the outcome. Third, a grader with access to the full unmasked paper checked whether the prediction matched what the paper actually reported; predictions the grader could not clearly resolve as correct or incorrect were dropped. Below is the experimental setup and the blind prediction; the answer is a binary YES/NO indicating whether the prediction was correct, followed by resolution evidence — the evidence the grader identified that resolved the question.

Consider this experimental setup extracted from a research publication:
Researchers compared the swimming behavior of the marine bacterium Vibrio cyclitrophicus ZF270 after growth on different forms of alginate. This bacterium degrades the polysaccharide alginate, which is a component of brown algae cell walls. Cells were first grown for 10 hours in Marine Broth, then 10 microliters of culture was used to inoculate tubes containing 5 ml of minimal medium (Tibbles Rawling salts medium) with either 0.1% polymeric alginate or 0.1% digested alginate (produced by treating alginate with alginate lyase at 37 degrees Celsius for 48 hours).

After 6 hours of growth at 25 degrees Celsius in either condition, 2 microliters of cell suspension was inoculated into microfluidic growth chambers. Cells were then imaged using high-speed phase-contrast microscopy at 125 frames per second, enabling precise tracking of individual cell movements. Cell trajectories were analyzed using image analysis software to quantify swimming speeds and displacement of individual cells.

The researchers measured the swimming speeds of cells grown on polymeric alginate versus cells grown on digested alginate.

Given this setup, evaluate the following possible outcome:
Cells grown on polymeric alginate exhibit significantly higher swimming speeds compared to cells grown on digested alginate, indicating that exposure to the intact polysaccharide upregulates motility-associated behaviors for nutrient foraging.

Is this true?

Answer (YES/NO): NO